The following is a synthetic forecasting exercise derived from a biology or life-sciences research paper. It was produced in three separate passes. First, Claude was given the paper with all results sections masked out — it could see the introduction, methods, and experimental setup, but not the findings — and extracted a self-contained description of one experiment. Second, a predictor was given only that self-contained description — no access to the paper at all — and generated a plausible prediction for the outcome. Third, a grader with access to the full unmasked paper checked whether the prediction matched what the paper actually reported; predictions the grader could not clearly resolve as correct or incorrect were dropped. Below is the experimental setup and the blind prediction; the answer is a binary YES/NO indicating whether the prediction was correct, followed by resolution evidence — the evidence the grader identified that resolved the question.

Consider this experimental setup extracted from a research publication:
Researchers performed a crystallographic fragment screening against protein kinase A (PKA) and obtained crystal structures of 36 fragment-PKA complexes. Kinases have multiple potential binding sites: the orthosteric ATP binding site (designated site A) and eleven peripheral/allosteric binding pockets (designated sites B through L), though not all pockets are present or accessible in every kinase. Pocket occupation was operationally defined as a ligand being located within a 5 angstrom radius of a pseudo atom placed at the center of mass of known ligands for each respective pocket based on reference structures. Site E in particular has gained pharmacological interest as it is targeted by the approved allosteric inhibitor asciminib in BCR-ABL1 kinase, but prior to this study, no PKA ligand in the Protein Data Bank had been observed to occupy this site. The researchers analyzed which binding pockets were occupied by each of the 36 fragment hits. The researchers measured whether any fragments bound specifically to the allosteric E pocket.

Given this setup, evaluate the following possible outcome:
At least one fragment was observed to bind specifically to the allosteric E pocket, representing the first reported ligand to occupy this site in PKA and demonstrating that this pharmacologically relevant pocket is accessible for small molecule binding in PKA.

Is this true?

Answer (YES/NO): YES